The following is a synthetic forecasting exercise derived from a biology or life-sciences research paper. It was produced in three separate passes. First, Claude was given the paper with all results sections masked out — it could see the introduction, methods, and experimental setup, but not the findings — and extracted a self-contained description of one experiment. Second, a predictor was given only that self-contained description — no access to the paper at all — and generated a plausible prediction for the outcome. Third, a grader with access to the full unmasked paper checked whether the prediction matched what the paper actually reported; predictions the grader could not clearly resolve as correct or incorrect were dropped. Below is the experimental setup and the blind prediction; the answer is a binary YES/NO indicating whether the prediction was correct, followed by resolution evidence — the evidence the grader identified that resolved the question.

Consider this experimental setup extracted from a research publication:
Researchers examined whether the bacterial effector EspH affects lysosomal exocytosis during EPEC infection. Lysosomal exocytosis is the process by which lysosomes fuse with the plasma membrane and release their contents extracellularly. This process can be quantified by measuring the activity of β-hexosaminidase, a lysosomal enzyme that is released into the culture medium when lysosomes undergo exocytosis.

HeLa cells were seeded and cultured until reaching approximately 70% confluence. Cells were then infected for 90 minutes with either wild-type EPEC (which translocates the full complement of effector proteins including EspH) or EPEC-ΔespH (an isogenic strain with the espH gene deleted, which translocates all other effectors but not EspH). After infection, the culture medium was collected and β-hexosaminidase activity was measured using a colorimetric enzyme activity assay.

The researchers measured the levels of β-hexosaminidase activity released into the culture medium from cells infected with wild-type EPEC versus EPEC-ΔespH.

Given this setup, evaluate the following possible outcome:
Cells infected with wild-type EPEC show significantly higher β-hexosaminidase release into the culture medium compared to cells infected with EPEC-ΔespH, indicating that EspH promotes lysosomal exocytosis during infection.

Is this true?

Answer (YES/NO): NO